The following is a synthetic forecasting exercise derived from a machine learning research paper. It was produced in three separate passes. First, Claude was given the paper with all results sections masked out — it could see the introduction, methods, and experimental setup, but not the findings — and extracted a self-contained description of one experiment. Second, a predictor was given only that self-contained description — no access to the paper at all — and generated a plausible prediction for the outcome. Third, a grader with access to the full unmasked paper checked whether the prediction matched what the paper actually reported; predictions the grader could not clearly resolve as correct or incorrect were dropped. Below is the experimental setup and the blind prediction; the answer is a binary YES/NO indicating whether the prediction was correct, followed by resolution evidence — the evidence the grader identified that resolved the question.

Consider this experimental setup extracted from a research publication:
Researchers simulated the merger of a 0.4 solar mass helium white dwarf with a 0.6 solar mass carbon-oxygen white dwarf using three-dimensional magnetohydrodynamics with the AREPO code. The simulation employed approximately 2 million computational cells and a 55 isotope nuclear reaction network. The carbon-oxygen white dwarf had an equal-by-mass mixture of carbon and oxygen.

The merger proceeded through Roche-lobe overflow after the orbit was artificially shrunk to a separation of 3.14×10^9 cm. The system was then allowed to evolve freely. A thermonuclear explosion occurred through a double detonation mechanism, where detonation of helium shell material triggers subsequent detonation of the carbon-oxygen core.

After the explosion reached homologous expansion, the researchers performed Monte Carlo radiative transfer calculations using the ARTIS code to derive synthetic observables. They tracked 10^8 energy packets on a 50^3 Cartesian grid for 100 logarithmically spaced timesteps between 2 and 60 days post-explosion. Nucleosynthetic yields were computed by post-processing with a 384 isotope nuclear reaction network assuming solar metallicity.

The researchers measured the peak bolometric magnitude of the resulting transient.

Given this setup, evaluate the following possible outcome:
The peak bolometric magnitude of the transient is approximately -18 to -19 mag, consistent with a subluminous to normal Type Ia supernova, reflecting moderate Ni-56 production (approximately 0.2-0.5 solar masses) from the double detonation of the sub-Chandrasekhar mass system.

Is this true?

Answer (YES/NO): NO